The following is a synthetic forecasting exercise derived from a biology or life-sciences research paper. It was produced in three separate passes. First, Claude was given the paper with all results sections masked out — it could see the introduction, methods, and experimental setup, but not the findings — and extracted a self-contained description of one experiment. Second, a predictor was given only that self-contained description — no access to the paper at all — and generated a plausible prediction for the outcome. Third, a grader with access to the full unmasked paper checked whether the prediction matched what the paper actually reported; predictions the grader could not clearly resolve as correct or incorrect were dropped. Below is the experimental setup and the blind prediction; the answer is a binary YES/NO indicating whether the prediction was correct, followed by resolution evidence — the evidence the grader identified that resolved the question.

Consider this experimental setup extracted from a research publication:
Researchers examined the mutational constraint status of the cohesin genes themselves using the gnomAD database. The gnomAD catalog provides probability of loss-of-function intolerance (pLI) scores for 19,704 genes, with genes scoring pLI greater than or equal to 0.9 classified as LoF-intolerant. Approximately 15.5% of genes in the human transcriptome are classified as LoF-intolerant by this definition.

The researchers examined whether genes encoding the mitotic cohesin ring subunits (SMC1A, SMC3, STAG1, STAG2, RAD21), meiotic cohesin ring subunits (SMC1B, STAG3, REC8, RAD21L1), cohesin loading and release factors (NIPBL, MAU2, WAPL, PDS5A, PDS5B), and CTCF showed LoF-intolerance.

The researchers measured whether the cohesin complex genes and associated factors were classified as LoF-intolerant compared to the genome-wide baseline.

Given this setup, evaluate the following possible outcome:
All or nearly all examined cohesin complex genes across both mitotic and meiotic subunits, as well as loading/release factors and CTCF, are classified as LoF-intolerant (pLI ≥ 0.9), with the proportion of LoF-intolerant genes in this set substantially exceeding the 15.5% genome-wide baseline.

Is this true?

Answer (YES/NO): NO